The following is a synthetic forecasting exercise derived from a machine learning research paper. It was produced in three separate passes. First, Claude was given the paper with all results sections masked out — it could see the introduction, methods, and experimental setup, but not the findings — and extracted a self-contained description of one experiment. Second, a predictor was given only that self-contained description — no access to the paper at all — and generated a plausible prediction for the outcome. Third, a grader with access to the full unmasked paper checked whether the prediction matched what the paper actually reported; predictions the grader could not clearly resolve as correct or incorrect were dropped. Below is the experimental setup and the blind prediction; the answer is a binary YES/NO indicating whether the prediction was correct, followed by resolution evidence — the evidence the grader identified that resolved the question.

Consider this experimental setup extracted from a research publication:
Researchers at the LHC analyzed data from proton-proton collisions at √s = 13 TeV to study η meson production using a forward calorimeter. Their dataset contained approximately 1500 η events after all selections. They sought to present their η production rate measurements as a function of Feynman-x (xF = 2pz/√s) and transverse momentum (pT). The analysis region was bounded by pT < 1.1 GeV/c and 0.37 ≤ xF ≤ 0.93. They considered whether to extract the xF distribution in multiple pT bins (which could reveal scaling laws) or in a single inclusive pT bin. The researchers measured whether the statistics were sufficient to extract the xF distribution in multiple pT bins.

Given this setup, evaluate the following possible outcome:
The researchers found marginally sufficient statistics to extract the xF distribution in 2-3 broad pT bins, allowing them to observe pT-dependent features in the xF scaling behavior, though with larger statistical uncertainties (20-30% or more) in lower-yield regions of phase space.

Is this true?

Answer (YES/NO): NO